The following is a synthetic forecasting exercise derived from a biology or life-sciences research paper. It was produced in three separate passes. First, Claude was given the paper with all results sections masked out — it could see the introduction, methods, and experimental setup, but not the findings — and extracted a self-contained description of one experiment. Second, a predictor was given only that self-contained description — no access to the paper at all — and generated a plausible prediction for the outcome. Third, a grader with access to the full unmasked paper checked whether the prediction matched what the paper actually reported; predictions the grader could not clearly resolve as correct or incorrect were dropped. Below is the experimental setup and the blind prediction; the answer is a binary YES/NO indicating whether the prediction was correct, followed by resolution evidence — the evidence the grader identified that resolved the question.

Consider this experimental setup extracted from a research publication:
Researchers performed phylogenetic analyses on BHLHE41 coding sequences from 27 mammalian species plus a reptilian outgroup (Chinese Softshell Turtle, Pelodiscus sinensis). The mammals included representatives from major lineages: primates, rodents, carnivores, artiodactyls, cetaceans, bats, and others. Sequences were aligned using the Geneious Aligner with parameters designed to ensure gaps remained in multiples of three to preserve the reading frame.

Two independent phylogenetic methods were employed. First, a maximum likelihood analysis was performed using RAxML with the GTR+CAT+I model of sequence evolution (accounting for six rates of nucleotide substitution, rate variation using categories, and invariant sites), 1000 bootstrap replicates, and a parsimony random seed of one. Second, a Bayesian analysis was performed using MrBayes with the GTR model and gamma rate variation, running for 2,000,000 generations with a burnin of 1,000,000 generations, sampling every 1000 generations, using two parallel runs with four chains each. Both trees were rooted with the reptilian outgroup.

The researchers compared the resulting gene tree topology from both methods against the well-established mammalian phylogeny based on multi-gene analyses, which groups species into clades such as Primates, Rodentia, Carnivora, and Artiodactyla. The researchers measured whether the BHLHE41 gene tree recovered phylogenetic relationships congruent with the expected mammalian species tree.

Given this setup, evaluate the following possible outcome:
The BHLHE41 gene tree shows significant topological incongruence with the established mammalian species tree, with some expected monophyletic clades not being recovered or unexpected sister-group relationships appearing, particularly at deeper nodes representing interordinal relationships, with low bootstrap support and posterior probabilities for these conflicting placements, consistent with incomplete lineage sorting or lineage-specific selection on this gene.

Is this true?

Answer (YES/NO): NO